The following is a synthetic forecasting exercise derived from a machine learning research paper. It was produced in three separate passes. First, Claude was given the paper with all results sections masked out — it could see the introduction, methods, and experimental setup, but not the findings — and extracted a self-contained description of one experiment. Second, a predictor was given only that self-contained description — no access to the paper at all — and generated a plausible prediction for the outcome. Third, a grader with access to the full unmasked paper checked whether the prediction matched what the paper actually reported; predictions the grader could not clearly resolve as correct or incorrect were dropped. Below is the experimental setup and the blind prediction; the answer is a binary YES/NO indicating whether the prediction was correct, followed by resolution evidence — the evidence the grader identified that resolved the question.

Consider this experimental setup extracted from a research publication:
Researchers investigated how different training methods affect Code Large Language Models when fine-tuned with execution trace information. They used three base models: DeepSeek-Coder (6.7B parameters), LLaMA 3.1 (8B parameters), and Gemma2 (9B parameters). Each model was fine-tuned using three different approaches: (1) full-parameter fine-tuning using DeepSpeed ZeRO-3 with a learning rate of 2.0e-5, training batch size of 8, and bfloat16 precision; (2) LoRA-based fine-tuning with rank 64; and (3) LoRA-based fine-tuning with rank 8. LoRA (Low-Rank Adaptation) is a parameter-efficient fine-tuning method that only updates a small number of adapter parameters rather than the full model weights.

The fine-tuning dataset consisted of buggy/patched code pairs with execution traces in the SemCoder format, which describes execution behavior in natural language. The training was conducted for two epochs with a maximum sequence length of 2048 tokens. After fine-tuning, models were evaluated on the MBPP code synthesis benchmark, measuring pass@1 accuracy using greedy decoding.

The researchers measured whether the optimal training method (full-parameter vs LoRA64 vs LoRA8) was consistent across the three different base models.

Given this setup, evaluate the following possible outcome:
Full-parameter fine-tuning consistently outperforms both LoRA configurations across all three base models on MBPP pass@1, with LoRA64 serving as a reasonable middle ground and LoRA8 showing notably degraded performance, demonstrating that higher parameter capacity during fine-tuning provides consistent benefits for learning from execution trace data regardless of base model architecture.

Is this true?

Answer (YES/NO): NO